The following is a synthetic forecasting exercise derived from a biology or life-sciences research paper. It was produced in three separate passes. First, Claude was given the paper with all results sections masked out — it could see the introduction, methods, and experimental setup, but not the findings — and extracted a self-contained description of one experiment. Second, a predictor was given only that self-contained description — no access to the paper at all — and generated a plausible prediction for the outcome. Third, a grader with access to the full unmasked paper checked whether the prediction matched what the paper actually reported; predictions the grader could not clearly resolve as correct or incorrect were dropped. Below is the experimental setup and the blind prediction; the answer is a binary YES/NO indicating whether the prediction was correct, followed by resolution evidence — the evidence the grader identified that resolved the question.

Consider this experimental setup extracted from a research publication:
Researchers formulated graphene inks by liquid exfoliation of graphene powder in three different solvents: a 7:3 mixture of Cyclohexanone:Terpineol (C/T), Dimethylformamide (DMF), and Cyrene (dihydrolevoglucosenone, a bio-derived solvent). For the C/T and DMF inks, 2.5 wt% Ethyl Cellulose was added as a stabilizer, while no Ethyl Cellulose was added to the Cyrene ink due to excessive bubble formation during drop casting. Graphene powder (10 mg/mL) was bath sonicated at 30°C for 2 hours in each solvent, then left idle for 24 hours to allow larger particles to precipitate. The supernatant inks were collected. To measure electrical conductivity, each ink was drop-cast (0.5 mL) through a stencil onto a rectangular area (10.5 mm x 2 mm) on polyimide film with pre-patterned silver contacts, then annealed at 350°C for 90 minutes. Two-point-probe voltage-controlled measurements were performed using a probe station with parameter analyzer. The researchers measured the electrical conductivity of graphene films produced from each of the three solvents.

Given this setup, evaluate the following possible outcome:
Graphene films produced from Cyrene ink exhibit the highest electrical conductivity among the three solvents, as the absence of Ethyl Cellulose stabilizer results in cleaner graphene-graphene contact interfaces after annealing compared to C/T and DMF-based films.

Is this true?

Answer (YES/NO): YES